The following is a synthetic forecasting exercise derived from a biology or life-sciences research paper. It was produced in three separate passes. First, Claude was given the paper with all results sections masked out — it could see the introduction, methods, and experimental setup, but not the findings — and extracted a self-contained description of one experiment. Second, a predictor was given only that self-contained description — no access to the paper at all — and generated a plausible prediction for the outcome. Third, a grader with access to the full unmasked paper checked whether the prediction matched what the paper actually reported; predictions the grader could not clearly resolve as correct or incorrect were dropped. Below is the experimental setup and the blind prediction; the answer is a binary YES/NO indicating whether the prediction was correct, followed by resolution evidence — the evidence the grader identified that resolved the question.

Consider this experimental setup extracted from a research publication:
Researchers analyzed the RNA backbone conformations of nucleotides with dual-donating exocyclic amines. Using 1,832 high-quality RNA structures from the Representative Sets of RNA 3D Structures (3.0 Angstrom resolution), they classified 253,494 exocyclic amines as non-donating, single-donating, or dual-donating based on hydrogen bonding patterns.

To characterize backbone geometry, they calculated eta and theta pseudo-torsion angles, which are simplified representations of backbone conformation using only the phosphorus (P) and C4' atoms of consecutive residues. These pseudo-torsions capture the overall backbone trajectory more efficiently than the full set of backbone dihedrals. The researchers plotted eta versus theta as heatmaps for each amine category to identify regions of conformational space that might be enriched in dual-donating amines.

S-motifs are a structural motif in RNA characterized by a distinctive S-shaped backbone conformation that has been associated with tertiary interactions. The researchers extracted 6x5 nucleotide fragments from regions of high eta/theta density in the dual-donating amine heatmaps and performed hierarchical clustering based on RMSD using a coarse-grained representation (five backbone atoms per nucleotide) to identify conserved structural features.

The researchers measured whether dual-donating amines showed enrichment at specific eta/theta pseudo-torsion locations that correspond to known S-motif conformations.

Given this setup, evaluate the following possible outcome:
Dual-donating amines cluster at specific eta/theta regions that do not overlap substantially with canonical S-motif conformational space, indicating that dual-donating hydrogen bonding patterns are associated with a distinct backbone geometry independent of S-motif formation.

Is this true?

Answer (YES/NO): NO